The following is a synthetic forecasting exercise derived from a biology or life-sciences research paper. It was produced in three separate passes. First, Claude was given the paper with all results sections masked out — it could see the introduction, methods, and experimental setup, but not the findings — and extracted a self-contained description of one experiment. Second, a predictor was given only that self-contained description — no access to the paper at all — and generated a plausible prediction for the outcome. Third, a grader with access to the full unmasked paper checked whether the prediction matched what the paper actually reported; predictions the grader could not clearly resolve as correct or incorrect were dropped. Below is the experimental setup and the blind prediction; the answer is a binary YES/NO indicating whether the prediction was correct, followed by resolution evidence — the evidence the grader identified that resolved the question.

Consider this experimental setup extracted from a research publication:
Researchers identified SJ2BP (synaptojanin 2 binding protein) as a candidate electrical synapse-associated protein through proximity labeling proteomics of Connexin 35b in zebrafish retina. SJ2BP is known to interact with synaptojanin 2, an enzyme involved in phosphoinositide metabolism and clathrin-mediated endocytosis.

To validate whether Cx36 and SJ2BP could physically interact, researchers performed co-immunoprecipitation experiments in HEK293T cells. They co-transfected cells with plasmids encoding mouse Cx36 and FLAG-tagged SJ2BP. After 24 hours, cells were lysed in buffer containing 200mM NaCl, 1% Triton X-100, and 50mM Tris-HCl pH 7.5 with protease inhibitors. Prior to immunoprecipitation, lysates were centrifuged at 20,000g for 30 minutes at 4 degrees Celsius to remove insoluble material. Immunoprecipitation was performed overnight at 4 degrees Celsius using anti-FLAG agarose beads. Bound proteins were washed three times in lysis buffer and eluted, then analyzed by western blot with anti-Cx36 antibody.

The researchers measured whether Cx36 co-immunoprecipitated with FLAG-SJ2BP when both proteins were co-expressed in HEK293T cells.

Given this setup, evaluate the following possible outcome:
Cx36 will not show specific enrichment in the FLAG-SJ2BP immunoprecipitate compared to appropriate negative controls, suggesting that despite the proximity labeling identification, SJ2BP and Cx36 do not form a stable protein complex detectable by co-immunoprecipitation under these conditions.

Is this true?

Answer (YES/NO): YES